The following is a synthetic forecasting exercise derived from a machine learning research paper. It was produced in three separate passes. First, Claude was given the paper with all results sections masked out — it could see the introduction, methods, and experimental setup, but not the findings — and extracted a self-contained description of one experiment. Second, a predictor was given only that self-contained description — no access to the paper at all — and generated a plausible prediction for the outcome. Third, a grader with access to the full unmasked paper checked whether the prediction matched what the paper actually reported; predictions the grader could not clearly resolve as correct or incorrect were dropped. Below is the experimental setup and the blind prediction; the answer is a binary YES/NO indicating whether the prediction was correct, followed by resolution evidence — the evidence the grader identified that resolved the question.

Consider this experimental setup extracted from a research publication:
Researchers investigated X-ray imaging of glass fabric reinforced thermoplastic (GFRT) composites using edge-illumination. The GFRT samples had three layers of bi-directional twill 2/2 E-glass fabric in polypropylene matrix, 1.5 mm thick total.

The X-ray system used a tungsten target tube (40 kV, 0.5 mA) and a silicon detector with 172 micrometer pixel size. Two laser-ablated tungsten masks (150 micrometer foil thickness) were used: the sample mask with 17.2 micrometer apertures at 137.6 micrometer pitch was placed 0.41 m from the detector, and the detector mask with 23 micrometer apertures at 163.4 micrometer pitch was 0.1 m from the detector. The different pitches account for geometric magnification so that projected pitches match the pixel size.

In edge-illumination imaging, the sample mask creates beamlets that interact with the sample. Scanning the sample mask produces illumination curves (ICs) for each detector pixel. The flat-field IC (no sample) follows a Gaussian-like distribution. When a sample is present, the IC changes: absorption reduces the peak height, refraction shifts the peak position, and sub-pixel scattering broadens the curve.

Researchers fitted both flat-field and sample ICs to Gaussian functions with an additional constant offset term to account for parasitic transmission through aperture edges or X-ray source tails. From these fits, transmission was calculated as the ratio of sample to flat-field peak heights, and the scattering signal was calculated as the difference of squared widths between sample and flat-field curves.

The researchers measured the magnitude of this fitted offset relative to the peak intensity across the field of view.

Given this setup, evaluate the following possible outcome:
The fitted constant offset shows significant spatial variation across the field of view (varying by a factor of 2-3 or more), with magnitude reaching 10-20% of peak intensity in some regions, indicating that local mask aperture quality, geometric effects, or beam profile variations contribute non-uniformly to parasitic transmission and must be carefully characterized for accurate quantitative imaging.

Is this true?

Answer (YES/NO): NO